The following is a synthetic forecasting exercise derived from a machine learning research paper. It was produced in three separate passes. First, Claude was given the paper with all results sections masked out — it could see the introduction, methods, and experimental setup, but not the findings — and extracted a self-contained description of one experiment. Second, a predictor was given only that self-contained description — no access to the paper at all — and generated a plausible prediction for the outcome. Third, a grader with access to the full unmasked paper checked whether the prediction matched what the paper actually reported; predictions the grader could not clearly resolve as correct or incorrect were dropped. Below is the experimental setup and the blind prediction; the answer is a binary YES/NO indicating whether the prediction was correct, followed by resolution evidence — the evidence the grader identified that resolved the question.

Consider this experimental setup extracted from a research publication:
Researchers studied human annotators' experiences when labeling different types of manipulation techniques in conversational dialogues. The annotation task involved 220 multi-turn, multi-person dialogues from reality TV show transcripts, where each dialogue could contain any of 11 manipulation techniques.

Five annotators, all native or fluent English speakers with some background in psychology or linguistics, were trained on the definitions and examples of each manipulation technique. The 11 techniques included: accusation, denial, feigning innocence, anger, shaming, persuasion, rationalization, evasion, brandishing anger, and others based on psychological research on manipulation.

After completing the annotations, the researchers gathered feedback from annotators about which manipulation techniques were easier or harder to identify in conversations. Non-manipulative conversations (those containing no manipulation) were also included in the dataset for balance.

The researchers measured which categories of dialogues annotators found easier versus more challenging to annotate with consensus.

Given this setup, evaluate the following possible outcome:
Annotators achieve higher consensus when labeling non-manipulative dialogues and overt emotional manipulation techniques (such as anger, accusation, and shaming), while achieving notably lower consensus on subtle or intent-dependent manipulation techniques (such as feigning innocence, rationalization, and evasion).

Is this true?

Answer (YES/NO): NO